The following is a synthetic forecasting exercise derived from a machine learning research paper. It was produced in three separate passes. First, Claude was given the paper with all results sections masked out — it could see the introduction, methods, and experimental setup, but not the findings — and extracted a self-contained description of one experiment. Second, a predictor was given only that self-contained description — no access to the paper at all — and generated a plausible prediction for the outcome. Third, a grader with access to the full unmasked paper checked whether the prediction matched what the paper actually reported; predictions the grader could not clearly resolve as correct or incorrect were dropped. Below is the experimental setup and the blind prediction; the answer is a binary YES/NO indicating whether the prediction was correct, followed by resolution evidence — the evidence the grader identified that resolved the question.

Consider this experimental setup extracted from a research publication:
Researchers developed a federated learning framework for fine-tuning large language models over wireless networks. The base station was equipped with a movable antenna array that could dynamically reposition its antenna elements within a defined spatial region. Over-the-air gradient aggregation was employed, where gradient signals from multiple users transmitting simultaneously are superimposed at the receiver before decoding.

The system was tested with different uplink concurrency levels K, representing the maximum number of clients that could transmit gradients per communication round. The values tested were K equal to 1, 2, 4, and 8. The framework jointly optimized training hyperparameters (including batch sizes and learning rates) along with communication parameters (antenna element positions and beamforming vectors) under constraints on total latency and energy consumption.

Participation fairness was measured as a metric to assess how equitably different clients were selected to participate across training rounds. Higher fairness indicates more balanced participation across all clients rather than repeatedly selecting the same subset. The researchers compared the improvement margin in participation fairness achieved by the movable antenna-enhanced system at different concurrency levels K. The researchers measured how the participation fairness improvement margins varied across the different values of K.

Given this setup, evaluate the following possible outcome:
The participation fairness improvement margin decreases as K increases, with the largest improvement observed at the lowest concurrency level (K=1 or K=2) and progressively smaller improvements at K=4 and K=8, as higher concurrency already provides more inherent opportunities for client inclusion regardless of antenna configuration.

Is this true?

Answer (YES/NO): YES